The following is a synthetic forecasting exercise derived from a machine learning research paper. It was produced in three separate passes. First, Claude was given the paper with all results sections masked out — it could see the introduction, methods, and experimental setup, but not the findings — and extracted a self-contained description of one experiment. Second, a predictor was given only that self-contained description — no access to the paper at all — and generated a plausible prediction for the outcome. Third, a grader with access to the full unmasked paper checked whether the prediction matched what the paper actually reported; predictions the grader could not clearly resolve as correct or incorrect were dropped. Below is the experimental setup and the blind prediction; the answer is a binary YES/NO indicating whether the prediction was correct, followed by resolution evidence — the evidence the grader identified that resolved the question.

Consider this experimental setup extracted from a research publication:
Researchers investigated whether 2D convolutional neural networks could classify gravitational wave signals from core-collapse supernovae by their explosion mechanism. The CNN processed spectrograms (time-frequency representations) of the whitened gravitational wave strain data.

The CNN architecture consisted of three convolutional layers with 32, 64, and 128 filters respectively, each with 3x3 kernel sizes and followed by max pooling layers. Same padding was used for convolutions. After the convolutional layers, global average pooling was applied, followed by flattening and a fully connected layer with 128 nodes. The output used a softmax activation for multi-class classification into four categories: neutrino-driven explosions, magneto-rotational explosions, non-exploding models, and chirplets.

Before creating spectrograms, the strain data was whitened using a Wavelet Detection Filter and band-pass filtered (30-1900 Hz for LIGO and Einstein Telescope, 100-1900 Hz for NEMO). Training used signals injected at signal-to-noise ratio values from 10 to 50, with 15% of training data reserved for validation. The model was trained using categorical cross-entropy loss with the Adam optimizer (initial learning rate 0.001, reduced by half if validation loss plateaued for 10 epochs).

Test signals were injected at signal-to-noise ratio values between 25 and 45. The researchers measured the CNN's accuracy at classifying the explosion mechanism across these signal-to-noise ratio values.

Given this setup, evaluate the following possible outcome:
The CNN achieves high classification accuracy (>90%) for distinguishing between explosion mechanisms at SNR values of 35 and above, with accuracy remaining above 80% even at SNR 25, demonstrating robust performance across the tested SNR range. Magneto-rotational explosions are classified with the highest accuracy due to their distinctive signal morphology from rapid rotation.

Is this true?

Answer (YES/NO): NO